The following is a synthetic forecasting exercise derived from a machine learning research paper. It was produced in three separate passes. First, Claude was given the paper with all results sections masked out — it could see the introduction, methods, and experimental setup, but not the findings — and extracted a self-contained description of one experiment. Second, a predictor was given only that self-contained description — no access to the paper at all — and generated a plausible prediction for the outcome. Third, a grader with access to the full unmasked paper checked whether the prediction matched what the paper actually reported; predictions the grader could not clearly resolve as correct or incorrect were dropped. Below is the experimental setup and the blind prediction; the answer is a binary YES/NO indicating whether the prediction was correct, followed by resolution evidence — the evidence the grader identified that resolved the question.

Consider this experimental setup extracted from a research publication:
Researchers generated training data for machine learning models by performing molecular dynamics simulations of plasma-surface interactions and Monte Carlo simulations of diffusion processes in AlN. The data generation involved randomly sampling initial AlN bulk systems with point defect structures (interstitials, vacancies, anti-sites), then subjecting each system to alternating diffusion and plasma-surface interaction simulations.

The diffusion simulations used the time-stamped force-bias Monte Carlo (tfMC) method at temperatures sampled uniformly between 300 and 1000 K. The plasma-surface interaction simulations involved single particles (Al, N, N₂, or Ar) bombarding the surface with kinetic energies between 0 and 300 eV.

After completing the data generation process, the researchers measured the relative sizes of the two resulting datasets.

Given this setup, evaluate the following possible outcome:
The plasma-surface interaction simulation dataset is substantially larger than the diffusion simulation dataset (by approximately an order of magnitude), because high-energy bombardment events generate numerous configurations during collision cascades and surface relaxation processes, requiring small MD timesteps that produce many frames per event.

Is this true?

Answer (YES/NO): NO